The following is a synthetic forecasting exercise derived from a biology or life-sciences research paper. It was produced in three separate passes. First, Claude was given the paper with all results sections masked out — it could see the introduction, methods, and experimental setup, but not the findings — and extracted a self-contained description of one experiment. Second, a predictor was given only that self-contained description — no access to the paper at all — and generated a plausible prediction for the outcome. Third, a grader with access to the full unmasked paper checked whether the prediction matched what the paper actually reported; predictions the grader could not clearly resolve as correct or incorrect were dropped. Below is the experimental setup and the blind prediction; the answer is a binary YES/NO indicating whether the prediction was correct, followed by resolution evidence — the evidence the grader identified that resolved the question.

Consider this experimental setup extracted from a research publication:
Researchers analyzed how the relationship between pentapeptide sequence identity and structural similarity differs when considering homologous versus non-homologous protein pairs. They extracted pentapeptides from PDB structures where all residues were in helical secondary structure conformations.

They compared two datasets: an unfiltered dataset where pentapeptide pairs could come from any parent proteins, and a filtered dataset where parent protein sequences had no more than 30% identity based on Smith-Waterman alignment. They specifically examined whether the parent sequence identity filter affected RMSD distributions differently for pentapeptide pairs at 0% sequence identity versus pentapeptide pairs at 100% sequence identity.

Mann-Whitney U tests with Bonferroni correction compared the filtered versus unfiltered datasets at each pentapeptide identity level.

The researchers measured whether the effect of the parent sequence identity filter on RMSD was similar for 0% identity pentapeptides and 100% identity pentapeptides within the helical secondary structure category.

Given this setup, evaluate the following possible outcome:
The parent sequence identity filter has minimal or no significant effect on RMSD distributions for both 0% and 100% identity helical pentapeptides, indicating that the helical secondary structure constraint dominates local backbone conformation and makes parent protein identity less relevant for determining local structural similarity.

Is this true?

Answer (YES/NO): NO